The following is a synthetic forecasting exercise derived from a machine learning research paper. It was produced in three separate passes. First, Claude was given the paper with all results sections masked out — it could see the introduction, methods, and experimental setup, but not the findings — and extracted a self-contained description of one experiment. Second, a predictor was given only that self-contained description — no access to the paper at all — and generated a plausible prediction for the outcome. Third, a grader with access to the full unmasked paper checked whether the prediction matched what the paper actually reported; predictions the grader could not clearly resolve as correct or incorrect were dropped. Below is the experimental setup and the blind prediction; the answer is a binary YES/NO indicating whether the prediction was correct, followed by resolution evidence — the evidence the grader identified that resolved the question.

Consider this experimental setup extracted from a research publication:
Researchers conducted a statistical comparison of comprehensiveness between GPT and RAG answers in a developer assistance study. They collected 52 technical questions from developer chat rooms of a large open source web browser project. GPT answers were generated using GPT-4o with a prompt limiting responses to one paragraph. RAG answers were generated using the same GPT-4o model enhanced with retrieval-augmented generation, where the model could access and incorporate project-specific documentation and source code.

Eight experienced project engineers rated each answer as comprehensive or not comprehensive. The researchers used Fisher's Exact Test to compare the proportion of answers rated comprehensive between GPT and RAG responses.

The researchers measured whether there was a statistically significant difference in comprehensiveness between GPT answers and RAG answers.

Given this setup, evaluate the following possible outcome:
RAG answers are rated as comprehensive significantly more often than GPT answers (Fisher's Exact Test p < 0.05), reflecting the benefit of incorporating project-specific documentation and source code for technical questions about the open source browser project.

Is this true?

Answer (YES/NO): YES